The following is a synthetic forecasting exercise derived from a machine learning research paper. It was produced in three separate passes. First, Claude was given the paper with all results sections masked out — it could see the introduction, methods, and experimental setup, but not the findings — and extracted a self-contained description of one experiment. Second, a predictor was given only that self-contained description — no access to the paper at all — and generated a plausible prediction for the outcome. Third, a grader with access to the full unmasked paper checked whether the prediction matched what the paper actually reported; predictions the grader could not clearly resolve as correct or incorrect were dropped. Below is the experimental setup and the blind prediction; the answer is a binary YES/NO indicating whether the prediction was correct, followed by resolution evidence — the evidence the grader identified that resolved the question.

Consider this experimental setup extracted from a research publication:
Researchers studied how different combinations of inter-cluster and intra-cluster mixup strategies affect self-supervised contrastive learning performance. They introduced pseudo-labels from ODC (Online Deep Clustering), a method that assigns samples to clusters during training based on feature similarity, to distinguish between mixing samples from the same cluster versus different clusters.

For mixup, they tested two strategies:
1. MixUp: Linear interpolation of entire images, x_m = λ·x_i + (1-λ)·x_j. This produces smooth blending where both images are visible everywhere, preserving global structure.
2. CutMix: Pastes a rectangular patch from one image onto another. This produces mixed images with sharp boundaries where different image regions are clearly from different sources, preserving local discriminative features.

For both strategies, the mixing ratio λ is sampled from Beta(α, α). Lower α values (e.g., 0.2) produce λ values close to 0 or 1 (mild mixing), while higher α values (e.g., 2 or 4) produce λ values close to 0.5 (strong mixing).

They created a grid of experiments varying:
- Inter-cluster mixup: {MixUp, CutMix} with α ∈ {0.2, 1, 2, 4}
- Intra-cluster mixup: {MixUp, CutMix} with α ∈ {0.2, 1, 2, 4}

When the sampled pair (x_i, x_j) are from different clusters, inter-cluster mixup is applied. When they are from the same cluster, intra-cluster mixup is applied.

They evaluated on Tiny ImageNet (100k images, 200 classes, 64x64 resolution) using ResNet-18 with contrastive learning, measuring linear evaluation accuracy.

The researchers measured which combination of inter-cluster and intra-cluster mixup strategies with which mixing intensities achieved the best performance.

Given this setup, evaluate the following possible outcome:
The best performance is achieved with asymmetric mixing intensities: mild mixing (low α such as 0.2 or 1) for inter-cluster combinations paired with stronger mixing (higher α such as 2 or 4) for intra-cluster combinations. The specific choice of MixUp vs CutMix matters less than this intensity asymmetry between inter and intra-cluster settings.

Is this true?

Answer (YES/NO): NO